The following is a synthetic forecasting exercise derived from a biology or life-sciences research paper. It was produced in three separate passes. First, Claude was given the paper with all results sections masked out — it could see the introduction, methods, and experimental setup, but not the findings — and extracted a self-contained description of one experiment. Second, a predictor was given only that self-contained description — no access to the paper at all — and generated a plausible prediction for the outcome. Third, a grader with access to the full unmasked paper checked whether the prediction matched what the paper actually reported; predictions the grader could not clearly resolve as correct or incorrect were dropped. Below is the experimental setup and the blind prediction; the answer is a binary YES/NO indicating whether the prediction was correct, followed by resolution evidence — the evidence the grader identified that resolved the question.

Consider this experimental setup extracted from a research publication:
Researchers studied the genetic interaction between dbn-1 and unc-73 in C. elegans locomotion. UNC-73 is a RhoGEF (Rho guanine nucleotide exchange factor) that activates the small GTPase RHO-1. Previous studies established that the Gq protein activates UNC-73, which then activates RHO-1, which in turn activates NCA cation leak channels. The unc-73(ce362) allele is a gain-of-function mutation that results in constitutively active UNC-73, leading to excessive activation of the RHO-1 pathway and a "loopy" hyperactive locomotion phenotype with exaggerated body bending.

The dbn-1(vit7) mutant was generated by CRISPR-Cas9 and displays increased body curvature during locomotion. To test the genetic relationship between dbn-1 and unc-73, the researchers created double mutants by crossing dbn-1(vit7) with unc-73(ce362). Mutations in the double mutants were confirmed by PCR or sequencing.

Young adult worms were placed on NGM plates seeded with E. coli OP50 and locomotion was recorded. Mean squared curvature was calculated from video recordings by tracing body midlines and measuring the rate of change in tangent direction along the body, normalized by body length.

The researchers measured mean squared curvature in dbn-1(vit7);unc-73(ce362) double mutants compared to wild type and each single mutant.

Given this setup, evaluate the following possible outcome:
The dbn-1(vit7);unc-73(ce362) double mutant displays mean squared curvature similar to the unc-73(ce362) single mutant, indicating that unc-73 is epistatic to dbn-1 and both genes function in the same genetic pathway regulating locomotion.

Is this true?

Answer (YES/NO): YES